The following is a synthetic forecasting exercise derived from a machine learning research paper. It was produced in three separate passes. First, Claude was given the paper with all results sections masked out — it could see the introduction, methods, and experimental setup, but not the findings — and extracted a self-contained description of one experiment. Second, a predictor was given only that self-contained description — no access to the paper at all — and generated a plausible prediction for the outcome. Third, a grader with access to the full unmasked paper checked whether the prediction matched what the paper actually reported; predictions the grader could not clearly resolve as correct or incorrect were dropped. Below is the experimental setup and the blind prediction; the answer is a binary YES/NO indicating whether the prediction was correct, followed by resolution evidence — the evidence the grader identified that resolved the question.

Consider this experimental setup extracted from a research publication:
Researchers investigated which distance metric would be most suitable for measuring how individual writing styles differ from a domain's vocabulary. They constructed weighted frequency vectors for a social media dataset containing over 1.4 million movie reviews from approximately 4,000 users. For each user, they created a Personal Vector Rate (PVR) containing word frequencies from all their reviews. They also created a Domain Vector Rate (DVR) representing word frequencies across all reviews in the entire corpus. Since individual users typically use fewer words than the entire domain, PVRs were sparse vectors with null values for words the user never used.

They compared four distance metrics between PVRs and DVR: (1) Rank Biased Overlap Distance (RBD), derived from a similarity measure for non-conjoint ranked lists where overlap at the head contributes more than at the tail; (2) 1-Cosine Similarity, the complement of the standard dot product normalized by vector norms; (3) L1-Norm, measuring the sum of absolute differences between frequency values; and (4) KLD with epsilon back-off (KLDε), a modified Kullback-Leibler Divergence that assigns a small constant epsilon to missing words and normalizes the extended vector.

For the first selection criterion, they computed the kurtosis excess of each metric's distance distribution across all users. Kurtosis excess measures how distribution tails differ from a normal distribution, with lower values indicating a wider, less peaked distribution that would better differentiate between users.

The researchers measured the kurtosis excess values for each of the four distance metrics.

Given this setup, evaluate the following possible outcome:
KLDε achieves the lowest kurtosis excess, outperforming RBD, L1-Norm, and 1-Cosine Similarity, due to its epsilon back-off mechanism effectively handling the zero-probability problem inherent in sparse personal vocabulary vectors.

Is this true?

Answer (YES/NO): NO